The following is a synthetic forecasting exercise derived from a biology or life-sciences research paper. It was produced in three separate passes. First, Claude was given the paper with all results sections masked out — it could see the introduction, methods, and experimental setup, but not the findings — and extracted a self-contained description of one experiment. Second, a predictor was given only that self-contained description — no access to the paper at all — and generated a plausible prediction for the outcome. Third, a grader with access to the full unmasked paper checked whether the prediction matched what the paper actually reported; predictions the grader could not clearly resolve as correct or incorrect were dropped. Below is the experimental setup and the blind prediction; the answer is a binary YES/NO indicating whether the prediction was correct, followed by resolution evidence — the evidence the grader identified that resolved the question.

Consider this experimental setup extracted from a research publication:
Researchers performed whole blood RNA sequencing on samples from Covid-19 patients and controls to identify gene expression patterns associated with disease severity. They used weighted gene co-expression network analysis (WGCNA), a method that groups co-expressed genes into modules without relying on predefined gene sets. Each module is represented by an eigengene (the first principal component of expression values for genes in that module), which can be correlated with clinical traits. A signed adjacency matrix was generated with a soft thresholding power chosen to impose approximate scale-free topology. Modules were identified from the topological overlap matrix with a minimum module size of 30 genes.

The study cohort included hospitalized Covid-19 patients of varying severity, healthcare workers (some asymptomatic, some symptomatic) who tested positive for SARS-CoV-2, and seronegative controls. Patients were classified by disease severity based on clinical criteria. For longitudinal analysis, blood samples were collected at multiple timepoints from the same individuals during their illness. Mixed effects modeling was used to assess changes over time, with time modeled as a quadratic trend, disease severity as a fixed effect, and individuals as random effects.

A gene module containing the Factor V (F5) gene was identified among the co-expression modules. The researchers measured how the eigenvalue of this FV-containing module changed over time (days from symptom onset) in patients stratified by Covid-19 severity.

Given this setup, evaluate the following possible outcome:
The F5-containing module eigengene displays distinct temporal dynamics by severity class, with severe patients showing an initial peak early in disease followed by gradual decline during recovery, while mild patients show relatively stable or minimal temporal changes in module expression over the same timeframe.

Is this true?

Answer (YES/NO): NO